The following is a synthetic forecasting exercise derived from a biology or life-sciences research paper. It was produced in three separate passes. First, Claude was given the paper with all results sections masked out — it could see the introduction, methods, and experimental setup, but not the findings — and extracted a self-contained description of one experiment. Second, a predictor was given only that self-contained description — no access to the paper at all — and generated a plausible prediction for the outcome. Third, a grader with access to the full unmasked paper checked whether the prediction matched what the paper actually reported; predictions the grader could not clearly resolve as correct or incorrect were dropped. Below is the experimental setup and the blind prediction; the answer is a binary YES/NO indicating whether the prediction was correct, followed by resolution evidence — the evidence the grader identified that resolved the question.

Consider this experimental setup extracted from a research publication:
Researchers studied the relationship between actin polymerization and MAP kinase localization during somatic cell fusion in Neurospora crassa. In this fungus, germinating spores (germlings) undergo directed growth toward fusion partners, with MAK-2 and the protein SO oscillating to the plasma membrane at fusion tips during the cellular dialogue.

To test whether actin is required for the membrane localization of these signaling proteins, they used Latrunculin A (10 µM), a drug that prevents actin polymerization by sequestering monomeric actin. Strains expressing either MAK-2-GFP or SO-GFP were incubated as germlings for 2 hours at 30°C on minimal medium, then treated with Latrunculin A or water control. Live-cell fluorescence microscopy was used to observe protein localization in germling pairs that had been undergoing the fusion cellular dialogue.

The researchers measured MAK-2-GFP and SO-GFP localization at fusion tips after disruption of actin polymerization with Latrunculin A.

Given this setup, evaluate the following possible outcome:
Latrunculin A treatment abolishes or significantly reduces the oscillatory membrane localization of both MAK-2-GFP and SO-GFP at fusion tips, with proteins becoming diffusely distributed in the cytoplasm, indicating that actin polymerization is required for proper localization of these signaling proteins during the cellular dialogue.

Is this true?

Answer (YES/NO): YES